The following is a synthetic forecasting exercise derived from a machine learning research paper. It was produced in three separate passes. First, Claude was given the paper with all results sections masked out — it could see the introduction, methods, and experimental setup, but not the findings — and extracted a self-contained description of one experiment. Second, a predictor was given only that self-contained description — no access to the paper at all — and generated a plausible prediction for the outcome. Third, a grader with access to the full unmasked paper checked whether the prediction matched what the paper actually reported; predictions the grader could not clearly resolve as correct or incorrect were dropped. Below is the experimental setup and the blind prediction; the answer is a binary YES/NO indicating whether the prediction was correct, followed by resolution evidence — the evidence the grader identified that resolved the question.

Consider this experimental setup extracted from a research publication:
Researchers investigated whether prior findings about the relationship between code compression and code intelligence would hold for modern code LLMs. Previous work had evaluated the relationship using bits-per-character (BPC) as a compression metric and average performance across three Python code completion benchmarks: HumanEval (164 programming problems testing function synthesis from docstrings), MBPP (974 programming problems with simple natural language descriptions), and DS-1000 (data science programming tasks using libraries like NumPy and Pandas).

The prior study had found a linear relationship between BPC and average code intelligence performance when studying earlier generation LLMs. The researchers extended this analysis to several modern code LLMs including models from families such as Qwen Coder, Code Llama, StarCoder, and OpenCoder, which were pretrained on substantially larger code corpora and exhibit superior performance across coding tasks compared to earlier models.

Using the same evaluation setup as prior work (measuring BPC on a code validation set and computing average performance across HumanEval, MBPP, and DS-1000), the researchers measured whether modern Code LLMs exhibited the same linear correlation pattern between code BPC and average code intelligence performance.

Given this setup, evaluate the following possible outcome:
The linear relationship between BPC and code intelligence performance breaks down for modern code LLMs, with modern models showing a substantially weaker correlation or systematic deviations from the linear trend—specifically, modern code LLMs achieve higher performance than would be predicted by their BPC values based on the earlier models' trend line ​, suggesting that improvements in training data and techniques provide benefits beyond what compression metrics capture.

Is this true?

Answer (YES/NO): NO